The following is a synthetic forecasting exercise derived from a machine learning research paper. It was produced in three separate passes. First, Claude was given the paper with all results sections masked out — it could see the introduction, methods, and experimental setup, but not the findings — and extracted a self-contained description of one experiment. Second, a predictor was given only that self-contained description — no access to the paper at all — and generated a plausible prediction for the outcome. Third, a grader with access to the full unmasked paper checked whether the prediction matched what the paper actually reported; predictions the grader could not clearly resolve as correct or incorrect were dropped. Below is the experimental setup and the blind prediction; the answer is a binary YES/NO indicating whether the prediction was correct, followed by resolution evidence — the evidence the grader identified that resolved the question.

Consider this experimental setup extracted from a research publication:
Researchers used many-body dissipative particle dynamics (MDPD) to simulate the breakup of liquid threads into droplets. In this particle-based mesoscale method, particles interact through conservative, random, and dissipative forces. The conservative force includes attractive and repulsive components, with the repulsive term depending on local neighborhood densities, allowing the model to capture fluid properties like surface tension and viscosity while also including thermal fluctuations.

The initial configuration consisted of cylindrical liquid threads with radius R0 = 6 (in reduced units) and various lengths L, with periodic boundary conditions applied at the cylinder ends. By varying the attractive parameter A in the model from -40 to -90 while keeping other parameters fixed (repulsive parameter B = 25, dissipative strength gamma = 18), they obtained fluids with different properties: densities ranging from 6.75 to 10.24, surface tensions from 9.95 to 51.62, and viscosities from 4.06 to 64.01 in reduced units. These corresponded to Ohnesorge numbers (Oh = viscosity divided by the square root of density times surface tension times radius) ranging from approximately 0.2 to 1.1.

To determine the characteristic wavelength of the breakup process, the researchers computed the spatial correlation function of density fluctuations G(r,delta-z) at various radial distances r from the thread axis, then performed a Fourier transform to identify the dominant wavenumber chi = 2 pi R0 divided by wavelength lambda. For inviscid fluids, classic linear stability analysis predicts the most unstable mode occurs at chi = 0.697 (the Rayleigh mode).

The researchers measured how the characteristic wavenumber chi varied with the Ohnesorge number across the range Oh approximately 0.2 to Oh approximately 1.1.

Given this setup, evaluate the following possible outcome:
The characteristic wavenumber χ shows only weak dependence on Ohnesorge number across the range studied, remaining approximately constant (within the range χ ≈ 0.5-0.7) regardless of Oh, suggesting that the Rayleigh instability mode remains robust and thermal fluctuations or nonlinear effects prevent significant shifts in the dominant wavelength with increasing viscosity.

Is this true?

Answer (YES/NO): NO